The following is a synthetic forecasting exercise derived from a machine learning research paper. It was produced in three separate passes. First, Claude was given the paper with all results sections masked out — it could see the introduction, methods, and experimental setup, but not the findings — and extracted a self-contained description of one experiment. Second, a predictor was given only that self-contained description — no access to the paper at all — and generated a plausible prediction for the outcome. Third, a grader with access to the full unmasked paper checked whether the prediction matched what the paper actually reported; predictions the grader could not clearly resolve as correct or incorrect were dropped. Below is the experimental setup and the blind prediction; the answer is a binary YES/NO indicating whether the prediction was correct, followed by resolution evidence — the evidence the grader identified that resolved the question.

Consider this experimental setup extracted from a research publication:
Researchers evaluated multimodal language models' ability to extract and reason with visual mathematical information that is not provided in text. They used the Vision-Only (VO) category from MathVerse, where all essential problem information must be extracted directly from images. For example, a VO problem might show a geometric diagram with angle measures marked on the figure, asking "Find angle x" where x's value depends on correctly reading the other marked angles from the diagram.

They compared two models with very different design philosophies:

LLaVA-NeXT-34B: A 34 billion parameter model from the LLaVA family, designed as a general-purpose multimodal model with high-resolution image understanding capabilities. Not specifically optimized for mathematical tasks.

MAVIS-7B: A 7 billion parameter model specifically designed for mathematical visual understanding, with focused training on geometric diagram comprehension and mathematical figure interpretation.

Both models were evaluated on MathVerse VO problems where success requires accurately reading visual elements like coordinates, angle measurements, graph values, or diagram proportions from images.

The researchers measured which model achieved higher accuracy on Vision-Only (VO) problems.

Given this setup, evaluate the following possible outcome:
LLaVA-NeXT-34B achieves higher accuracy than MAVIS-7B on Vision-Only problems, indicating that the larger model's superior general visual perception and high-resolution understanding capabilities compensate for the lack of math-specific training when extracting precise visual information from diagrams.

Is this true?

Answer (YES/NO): NO